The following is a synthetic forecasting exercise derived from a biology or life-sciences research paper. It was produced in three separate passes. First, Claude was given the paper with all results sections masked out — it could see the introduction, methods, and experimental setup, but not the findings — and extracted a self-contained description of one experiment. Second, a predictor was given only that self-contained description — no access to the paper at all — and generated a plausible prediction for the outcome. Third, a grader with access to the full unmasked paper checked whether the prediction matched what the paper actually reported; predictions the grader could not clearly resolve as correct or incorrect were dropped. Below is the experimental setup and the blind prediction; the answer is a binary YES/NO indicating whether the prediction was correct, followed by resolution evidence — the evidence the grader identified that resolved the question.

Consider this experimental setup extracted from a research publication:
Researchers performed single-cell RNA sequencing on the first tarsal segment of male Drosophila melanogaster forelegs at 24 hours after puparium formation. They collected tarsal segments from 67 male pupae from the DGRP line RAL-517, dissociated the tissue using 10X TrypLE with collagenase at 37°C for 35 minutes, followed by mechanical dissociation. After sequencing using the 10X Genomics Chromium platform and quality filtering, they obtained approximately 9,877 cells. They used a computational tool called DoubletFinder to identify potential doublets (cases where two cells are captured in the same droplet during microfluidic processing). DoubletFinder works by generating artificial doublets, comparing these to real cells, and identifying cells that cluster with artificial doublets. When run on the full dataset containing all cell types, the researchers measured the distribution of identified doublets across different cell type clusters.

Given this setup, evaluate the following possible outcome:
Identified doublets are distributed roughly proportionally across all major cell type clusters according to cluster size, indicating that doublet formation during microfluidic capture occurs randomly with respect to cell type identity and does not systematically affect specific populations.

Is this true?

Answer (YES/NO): NO